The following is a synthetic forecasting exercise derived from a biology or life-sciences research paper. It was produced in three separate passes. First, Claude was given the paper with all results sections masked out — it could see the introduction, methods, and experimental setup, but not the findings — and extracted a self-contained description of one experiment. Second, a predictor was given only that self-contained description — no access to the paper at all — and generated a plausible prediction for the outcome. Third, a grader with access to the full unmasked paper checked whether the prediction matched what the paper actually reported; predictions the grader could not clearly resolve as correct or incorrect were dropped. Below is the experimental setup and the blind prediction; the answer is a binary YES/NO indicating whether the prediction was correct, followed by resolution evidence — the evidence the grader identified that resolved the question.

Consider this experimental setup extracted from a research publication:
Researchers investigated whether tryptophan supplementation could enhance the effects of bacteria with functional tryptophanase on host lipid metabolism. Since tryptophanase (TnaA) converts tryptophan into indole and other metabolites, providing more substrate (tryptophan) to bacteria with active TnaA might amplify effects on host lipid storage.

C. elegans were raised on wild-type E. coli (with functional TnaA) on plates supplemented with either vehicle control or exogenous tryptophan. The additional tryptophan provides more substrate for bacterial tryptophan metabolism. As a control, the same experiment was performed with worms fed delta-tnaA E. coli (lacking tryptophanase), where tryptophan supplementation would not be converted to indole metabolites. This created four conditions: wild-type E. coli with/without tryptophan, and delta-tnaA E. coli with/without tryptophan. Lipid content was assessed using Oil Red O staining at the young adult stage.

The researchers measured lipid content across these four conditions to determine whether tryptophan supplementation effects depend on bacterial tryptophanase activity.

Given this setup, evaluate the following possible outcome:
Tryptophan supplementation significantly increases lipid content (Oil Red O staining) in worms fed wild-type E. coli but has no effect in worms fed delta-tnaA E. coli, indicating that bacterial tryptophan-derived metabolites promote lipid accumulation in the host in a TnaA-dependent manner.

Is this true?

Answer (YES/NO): NO